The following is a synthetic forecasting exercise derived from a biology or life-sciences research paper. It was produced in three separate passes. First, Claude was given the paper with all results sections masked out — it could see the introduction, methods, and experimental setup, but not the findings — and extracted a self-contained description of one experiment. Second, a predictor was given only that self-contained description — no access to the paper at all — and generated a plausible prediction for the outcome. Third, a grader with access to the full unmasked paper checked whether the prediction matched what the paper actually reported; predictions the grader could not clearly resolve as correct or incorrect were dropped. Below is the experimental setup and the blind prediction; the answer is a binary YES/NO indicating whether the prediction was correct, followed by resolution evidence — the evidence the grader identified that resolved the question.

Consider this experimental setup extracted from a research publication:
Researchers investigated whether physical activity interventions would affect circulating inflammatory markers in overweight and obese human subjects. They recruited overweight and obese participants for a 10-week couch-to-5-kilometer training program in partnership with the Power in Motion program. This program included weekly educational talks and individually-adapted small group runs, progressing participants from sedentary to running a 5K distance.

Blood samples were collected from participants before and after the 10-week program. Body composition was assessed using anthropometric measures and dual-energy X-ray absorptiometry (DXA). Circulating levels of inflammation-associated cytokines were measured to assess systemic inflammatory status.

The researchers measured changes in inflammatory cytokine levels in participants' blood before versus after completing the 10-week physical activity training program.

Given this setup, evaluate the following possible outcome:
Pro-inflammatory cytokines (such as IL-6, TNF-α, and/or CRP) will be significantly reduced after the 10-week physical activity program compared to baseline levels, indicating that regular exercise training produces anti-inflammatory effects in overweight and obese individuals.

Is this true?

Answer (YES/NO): YES